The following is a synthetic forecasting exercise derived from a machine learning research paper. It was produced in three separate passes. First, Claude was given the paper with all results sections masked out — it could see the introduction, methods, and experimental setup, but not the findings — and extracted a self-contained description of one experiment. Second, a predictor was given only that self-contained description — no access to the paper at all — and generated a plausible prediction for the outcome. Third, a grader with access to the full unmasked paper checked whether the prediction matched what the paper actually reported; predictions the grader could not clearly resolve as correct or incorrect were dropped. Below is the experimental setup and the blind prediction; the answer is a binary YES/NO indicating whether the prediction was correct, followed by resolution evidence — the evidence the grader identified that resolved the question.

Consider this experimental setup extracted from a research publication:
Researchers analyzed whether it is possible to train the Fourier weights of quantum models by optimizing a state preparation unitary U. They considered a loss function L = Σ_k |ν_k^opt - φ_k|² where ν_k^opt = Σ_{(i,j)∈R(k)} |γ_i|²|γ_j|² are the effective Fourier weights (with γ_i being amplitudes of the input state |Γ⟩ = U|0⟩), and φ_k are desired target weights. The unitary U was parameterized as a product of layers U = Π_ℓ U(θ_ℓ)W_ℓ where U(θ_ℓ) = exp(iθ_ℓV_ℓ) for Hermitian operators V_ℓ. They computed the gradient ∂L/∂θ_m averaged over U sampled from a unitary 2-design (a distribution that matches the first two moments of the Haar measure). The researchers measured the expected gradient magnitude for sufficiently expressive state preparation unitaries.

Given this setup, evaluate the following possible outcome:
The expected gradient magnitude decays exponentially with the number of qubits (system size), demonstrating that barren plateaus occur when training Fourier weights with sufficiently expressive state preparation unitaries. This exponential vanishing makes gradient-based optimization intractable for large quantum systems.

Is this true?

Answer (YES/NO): NO